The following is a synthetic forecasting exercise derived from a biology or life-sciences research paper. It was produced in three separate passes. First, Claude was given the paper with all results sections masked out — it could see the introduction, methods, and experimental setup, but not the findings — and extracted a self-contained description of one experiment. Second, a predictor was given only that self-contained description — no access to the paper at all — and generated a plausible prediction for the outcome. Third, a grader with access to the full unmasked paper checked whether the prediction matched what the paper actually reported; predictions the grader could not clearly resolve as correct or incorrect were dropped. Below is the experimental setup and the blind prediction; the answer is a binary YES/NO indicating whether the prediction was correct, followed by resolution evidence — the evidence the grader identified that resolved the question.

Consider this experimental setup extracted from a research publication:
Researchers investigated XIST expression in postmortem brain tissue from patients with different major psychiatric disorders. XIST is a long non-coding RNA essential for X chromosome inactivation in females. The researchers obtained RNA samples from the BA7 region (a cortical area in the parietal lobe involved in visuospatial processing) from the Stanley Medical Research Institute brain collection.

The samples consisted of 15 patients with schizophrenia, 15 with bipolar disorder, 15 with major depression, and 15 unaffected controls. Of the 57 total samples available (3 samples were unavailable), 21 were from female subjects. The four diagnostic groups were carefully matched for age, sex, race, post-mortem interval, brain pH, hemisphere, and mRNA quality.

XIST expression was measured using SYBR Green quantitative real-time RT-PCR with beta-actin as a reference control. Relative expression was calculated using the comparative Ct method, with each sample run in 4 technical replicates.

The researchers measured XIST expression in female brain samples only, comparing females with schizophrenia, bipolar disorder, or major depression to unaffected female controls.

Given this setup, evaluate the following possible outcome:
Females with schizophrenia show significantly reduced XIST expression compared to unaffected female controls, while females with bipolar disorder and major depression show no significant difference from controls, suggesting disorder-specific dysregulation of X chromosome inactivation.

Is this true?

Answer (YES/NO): NO